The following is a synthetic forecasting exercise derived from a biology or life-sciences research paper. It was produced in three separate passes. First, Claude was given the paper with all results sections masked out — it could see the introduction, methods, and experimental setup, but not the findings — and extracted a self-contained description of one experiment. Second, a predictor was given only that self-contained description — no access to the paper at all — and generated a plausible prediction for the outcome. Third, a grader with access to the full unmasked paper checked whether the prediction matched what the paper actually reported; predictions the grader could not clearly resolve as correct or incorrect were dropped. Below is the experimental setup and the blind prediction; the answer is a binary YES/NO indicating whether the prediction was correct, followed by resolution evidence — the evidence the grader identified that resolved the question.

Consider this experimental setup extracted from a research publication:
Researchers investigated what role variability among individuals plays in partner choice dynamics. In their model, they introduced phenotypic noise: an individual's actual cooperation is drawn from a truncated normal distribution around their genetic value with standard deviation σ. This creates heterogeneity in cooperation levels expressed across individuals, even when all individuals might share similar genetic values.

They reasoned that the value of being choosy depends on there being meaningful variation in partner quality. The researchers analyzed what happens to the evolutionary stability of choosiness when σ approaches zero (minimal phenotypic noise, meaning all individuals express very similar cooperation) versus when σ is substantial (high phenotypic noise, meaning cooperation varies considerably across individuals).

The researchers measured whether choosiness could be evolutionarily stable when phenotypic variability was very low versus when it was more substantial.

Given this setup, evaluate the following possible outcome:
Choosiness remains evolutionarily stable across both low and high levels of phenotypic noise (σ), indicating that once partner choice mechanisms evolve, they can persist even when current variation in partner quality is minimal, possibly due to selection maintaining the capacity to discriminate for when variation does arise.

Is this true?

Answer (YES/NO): NO